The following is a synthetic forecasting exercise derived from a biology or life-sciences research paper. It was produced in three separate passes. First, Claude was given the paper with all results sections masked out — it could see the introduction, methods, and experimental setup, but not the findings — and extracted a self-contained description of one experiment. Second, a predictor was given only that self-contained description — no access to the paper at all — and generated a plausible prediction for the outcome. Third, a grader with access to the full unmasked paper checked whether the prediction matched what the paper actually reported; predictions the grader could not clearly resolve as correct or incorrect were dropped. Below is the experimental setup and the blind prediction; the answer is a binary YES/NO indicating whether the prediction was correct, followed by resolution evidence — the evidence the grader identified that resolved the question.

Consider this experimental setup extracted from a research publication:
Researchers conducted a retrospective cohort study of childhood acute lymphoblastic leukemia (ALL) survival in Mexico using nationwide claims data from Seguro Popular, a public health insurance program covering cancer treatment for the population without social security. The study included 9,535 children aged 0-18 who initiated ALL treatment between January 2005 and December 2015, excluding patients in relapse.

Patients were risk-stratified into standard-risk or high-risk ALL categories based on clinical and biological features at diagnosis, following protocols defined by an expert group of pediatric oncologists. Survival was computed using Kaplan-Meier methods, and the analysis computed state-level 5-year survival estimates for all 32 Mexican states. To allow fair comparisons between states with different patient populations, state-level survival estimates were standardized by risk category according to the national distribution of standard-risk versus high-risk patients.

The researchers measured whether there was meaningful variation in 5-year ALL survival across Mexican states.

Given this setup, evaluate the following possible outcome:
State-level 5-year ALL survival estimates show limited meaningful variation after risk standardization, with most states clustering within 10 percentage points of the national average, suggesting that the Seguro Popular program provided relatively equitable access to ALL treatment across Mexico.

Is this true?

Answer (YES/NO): NO